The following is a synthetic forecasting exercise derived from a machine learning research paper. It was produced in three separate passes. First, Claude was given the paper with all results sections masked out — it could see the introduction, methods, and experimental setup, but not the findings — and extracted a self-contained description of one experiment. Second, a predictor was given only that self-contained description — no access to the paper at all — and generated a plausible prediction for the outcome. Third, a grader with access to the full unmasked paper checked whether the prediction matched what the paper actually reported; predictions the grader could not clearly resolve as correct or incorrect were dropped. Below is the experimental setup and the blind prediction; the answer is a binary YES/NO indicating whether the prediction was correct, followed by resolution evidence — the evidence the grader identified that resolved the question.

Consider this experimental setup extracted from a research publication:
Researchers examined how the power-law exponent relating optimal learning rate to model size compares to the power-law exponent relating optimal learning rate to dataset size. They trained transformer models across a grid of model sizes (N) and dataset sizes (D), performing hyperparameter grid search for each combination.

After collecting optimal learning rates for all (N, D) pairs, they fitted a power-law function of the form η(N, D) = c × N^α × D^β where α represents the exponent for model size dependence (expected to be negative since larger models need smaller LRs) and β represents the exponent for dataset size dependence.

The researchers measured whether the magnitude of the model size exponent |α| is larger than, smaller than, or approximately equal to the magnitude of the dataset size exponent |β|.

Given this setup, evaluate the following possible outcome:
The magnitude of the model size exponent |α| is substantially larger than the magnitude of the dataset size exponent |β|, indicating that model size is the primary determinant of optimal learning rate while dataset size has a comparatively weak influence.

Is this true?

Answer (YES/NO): NO